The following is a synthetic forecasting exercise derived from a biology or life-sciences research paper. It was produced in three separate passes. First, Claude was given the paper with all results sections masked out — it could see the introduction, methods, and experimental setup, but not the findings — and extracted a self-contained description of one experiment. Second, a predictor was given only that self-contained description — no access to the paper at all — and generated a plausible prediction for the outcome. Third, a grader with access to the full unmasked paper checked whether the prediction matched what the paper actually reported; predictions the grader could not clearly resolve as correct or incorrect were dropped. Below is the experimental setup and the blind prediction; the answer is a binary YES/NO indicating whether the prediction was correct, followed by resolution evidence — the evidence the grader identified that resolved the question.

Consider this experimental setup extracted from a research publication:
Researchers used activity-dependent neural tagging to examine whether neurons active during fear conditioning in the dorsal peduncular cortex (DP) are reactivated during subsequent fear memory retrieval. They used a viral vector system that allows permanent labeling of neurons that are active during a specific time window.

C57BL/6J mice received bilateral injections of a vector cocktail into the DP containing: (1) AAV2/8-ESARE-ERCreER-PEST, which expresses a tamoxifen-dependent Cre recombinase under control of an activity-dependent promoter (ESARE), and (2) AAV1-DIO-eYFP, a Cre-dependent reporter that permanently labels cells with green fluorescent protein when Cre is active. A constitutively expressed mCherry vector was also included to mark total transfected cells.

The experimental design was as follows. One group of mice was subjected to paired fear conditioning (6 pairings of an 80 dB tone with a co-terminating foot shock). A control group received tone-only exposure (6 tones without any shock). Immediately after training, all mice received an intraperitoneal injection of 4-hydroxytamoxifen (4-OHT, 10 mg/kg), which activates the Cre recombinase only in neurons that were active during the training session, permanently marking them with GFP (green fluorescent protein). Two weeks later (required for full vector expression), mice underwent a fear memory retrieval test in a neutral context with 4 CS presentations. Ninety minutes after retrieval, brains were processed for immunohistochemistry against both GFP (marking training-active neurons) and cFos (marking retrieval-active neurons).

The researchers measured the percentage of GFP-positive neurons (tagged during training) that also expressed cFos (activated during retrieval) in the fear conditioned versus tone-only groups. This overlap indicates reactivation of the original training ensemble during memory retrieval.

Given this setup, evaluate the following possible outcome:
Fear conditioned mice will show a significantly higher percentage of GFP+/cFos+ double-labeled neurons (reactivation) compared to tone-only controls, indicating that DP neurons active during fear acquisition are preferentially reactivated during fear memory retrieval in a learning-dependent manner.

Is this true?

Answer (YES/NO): YES